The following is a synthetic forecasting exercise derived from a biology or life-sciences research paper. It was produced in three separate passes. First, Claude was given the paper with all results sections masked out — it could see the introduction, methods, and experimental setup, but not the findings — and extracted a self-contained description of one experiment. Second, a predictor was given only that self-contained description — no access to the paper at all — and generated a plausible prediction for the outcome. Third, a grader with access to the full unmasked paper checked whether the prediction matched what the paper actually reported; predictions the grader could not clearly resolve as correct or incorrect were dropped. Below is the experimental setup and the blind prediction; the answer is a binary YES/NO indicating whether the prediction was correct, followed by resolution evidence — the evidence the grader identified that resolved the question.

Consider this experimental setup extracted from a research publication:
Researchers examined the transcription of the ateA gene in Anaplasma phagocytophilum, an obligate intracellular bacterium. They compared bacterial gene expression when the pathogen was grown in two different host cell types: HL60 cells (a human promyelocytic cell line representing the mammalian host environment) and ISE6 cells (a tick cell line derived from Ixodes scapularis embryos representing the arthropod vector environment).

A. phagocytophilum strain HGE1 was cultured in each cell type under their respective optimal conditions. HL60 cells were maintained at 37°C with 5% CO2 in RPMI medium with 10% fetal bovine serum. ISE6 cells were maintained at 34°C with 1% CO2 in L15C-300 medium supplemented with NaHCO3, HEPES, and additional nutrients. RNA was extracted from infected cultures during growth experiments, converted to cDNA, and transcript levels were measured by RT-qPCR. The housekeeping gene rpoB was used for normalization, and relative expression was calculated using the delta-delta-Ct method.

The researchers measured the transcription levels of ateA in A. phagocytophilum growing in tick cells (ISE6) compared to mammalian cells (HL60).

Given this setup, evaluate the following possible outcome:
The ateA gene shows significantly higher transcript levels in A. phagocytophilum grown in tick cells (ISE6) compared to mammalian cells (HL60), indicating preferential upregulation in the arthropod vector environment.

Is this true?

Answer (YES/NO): YES